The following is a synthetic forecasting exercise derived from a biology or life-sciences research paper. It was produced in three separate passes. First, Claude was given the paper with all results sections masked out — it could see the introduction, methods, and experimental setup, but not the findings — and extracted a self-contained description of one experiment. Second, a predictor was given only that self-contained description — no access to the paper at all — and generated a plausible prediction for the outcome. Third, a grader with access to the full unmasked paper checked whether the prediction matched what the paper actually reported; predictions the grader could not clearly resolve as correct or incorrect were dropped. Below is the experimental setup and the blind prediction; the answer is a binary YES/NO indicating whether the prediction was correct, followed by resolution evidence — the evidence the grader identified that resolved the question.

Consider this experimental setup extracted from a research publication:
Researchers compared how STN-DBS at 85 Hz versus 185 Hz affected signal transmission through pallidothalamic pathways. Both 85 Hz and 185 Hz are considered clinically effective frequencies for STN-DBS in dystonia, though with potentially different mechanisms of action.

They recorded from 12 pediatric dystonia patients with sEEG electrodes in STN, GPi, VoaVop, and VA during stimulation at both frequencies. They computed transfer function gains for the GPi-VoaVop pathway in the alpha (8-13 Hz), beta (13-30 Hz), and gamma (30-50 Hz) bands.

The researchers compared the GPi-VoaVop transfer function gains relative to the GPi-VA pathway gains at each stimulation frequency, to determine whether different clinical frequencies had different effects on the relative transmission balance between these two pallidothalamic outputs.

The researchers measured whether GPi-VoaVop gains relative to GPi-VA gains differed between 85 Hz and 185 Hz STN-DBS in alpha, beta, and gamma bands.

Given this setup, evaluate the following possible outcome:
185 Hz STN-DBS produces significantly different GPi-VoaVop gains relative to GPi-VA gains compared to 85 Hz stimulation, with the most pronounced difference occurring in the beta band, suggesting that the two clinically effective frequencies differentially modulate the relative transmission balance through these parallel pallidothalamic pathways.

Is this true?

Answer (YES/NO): NO